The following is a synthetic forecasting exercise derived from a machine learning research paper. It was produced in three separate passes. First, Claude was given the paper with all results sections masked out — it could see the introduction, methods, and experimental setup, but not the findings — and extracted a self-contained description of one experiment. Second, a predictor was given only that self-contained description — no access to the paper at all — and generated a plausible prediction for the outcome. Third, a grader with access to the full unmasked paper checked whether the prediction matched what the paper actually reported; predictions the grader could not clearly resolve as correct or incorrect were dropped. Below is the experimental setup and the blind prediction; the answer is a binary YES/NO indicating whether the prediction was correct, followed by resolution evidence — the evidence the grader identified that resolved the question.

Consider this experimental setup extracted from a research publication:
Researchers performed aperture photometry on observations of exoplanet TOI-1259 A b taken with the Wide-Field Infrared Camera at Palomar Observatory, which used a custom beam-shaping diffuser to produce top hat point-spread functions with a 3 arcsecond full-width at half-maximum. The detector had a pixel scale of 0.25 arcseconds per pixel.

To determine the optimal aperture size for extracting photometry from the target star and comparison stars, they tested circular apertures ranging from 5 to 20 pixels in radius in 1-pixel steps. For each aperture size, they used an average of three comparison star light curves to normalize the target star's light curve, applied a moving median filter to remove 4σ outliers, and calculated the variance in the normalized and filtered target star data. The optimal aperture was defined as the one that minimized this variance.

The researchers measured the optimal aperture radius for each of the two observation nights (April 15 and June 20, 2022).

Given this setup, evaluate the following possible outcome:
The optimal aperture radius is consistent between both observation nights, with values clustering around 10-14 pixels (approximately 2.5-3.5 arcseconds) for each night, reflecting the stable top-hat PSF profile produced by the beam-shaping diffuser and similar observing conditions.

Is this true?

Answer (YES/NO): NO